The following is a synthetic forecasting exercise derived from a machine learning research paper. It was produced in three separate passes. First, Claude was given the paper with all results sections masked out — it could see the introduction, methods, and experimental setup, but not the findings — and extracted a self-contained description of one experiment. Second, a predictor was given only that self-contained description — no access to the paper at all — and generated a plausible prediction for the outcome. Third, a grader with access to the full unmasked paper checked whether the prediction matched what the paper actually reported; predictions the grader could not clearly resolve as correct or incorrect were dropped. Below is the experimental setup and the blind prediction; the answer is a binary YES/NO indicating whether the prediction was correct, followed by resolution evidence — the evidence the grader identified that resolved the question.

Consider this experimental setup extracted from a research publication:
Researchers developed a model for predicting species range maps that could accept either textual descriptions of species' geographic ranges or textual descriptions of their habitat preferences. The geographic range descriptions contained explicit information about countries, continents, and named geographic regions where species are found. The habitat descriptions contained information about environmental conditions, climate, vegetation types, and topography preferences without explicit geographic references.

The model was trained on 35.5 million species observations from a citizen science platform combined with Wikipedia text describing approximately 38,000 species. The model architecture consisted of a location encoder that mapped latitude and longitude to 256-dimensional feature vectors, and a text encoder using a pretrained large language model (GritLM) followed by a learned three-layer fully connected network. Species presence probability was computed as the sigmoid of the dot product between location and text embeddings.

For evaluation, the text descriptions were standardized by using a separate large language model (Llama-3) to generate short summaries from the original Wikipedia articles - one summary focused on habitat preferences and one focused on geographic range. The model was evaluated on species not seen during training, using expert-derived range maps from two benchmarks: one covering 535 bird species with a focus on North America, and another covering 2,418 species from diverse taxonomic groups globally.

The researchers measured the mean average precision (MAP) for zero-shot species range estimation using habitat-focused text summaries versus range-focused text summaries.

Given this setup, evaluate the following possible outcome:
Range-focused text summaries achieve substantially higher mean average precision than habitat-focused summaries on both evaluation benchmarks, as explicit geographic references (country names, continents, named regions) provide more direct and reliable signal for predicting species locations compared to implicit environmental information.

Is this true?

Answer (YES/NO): YES